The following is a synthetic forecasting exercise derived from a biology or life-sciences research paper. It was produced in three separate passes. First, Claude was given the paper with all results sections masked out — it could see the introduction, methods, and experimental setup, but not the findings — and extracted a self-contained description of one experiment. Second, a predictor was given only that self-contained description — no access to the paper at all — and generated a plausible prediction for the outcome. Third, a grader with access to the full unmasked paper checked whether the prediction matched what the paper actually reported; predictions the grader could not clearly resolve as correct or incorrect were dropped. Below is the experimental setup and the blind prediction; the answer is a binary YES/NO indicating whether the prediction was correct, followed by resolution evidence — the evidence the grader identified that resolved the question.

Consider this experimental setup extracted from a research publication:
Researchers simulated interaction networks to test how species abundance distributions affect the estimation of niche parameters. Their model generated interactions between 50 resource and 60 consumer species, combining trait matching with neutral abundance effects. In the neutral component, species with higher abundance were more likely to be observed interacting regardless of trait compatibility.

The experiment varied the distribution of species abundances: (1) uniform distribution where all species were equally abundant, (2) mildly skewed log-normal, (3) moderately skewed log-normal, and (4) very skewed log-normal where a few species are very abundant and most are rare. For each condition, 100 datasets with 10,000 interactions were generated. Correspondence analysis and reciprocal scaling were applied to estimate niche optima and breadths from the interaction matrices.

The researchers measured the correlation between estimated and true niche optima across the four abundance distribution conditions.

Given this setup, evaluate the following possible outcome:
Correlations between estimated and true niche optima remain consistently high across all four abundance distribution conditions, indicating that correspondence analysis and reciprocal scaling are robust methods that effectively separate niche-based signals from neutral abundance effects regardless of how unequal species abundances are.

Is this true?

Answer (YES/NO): NO